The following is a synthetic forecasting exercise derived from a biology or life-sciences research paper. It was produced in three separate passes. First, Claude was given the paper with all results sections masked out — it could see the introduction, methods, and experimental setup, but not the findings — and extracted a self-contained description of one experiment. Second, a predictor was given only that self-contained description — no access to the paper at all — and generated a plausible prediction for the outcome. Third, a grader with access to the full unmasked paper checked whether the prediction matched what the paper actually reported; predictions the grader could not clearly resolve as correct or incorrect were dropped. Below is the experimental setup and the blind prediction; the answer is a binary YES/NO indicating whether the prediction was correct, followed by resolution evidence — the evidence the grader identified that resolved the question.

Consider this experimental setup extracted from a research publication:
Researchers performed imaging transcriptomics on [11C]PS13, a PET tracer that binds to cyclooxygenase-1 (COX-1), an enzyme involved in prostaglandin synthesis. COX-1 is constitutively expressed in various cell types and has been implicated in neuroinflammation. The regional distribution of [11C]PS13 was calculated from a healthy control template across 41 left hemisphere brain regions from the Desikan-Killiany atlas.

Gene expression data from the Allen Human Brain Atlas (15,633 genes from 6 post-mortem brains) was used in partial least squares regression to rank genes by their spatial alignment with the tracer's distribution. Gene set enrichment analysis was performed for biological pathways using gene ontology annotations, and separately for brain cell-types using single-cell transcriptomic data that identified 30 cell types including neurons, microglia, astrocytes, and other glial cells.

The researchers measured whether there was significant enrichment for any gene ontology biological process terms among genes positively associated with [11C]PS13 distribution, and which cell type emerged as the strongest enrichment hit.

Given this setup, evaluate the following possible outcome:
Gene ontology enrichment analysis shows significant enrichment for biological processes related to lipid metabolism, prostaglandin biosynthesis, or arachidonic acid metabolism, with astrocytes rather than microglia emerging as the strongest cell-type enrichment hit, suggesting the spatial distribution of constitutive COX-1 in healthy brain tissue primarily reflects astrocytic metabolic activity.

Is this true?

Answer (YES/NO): NO